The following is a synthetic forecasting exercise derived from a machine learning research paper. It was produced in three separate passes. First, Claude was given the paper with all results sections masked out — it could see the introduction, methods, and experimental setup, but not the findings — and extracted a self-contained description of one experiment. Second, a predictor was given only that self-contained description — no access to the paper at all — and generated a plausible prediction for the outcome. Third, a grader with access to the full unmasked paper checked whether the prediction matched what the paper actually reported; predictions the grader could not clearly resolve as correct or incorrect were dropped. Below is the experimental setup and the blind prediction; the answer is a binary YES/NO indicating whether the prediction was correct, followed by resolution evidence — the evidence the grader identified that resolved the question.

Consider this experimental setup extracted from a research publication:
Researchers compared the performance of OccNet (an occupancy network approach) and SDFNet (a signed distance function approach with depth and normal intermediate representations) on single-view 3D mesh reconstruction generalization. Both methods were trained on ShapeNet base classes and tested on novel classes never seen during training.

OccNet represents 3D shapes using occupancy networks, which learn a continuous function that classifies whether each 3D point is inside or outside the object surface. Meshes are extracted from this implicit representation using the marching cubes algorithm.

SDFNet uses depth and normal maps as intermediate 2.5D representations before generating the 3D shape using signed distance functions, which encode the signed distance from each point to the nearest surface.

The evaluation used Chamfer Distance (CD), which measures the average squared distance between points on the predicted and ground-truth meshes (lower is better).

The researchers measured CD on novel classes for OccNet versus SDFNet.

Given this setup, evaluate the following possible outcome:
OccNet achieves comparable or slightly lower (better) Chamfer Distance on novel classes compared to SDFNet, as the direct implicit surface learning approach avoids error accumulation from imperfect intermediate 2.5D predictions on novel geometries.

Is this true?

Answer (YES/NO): NO